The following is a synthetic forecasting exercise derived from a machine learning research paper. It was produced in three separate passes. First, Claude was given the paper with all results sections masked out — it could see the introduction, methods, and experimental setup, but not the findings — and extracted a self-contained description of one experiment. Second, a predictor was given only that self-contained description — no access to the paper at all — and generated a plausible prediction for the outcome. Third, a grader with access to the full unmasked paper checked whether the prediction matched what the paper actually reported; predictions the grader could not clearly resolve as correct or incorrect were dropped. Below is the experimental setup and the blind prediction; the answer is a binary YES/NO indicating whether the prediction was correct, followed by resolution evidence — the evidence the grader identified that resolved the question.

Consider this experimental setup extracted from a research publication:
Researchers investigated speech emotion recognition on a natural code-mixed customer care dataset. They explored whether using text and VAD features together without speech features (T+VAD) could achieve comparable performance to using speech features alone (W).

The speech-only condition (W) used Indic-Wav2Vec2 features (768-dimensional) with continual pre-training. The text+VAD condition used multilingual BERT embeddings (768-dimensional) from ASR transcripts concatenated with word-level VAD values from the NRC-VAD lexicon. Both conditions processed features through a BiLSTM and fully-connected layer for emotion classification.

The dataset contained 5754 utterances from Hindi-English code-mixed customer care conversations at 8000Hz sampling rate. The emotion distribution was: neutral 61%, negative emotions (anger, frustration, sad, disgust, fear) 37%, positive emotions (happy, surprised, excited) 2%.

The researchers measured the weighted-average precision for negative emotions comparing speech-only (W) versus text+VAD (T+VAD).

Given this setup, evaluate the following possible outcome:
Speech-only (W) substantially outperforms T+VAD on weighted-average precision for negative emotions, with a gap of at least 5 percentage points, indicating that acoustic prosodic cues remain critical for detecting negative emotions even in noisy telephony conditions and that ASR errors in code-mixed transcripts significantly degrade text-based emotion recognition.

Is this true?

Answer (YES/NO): NO